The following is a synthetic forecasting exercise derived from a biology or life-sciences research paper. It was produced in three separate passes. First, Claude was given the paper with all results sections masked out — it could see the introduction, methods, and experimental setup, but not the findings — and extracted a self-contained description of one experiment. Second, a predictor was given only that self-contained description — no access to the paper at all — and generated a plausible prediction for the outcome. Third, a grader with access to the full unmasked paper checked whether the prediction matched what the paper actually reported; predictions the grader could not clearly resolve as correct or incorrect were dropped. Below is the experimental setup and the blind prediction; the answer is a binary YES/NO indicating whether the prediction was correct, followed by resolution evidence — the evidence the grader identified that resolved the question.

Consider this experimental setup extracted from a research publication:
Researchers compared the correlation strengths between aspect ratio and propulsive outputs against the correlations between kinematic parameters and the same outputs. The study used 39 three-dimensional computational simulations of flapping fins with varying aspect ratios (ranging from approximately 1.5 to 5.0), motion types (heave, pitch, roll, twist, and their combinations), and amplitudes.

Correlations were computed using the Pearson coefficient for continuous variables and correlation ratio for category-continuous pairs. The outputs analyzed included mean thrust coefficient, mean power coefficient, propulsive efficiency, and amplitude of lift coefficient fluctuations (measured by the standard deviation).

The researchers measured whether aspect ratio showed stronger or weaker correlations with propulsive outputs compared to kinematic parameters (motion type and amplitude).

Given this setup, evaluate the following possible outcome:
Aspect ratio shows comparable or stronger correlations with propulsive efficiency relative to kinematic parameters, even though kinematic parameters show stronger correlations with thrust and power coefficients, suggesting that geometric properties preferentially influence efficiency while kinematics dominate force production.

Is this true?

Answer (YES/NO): NO